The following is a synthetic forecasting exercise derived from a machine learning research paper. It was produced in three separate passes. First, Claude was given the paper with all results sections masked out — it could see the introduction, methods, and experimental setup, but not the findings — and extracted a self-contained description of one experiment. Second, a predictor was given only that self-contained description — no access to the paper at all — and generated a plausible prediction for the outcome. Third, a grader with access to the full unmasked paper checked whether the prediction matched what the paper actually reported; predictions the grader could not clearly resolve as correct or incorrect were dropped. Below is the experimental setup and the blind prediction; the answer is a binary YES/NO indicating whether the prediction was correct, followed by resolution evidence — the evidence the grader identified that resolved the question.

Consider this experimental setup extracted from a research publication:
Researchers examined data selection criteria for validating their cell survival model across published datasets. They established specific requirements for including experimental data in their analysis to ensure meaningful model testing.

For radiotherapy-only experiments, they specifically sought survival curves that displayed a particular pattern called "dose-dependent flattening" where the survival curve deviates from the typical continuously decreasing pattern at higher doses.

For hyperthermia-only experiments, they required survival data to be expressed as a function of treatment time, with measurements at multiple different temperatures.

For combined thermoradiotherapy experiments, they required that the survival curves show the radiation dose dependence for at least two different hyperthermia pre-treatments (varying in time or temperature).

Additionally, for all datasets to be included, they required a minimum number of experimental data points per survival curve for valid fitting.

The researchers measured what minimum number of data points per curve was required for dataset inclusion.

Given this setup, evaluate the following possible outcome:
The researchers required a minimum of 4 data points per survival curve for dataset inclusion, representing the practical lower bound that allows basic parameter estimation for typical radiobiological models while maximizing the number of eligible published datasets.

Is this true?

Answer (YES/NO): NO